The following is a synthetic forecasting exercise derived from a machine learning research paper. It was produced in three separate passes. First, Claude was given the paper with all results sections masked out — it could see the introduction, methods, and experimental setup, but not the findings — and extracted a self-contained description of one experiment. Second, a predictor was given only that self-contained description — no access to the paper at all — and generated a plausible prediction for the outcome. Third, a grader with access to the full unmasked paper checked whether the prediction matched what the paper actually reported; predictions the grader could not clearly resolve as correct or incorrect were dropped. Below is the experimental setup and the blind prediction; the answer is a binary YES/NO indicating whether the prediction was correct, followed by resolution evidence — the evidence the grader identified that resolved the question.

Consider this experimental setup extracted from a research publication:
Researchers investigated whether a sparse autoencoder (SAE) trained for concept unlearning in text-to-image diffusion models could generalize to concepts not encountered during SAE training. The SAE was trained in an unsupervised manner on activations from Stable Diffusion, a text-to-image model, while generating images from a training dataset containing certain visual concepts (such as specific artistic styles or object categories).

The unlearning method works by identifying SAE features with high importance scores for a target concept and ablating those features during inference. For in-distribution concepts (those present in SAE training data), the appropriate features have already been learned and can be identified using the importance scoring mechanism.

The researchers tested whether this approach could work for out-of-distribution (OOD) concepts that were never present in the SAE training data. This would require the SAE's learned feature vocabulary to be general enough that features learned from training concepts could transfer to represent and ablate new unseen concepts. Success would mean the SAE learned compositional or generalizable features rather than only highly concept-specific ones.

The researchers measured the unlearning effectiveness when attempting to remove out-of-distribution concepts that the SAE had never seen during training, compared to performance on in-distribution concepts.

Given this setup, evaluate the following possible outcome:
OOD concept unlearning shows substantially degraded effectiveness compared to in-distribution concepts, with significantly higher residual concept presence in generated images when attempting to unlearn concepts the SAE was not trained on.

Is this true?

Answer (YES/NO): YES